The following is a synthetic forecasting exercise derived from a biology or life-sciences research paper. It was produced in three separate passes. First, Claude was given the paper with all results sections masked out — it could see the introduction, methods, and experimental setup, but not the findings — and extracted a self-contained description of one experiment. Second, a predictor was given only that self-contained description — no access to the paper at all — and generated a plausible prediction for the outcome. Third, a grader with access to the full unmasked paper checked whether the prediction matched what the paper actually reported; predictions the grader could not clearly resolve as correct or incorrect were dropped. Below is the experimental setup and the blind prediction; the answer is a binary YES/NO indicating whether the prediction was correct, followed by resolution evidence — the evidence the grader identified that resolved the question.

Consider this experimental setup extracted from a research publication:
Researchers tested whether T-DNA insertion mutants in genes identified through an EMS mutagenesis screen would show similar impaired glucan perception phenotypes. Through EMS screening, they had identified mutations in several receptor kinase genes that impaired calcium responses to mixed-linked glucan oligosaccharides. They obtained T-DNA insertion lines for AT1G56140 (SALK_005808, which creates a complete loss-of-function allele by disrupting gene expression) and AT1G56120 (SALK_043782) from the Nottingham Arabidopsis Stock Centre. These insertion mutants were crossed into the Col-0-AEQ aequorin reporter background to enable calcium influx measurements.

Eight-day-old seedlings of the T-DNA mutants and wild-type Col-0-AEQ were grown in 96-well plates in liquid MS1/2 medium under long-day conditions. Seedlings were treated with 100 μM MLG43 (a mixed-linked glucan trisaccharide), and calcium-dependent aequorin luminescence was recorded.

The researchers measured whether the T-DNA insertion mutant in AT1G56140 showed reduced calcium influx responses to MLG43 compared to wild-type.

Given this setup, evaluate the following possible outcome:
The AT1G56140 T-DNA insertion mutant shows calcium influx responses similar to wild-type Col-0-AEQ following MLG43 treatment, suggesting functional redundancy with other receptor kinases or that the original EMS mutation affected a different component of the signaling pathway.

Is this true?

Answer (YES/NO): NO